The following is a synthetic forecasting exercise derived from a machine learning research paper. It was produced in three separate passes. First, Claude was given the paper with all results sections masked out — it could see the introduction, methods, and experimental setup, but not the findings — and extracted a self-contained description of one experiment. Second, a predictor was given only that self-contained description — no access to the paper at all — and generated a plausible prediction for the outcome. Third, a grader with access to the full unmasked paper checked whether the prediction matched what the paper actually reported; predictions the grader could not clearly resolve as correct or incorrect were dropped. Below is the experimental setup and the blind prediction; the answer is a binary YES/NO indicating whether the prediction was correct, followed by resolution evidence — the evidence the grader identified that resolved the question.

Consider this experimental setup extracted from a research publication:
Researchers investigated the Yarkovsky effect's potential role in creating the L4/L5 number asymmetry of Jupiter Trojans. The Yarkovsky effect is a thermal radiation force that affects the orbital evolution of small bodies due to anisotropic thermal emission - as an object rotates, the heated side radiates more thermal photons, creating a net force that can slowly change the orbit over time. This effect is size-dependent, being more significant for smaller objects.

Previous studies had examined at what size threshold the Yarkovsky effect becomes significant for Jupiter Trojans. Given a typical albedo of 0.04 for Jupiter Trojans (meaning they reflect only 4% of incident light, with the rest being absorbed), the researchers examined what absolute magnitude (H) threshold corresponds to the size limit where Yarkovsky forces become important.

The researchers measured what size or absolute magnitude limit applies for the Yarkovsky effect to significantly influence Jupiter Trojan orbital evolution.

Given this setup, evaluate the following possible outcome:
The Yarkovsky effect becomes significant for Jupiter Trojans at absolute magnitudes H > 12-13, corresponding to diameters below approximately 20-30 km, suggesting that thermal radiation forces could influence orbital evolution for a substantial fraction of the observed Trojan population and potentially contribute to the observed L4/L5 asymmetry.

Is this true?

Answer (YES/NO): NO